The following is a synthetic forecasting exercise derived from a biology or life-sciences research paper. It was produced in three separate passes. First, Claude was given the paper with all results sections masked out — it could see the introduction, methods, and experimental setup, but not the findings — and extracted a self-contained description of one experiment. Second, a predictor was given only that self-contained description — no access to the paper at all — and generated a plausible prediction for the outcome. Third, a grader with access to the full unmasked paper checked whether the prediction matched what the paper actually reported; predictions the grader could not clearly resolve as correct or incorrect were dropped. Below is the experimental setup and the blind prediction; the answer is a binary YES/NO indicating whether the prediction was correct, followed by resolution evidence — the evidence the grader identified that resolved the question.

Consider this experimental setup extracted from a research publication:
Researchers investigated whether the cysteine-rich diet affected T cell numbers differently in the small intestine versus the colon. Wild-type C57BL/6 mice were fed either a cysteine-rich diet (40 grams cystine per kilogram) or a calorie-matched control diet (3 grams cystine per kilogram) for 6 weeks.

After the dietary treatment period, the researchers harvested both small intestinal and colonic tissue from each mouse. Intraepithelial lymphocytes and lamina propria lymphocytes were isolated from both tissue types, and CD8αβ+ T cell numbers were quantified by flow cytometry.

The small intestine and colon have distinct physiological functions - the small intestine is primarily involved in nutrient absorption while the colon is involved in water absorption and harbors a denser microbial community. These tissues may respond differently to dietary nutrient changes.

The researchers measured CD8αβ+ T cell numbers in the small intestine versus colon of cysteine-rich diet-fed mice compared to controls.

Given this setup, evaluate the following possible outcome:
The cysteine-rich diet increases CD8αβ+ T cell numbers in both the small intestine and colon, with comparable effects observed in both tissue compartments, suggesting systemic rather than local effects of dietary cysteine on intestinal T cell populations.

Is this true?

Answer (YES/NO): NO